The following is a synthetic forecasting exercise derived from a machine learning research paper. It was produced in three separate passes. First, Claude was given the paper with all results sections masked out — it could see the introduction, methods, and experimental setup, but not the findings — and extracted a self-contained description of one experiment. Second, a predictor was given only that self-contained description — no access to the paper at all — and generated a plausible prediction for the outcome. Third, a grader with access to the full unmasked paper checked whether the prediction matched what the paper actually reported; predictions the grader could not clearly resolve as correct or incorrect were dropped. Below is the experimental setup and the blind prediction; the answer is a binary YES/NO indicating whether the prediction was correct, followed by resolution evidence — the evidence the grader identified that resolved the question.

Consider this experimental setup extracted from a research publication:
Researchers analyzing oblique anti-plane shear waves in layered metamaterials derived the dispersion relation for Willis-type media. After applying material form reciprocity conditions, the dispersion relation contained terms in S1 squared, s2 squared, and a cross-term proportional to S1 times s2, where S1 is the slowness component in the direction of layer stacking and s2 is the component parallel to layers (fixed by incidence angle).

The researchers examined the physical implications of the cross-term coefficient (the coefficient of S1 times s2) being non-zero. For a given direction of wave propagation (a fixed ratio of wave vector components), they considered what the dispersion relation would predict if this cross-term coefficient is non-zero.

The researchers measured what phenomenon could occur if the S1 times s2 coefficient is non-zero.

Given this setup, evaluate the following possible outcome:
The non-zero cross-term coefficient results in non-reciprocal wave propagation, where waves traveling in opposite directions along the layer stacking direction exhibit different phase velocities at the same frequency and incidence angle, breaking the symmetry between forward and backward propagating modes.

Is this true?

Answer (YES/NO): NO